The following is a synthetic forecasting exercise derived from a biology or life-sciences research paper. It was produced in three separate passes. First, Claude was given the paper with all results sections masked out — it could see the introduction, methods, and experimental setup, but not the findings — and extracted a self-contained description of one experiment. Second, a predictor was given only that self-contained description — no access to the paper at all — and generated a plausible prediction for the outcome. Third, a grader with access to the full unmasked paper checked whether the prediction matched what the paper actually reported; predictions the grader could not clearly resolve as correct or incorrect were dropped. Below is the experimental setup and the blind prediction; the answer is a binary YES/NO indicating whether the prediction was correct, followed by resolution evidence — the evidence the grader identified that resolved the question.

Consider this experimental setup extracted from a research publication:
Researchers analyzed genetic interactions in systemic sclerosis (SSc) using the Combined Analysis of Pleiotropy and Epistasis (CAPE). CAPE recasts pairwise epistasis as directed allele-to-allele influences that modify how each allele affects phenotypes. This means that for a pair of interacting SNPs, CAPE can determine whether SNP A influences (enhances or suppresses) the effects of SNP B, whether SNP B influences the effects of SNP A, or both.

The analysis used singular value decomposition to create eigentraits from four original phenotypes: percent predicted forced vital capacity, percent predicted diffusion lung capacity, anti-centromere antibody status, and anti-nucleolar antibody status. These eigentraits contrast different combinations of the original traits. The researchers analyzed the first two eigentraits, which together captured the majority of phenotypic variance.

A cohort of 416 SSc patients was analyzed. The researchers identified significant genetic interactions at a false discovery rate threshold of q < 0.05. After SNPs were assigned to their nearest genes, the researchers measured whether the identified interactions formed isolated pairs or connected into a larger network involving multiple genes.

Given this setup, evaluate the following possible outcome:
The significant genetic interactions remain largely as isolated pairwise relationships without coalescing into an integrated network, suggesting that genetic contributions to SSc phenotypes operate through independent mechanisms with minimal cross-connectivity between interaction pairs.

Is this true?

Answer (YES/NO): NO